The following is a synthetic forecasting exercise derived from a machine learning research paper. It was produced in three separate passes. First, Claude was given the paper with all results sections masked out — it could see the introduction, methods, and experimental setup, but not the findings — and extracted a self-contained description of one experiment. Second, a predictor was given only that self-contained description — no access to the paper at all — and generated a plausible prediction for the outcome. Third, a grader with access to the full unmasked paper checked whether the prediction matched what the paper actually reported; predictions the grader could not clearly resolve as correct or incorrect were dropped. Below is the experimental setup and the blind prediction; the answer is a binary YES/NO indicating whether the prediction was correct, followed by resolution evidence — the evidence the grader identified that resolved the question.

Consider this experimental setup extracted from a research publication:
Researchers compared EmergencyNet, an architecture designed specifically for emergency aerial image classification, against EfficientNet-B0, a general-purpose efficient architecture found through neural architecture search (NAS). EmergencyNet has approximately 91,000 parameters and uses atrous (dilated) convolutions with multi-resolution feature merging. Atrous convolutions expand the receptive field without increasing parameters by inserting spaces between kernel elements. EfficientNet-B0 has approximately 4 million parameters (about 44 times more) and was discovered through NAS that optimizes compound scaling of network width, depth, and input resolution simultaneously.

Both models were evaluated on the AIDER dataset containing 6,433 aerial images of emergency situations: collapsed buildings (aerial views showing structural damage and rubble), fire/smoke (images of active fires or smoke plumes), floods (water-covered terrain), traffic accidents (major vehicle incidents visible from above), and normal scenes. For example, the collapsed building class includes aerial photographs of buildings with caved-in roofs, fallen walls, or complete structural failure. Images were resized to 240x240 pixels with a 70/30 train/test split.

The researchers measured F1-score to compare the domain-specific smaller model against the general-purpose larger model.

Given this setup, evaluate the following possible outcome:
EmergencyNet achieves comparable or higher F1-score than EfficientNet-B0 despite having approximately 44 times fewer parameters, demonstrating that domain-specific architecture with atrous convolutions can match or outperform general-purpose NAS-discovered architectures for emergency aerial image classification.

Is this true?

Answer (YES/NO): NO